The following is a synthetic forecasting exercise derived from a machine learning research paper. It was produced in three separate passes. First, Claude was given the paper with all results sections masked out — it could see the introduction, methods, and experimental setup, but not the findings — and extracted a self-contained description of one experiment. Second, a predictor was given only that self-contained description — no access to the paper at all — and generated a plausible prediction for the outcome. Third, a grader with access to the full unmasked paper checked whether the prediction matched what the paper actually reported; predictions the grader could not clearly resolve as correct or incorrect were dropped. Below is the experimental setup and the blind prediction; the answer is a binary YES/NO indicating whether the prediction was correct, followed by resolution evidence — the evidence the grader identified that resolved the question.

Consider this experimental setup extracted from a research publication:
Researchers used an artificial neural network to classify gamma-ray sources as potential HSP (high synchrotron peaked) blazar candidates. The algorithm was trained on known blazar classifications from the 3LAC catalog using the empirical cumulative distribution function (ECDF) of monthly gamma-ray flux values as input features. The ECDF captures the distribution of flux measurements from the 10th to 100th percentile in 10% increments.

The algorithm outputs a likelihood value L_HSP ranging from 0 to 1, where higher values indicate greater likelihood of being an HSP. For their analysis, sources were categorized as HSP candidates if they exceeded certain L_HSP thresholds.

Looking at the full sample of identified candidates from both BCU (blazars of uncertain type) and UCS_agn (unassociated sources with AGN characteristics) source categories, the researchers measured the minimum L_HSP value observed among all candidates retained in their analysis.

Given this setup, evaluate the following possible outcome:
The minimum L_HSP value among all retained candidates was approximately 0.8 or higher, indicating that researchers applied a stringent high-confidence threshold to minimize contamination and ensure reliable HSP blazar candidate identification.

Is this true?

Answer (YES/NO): YES